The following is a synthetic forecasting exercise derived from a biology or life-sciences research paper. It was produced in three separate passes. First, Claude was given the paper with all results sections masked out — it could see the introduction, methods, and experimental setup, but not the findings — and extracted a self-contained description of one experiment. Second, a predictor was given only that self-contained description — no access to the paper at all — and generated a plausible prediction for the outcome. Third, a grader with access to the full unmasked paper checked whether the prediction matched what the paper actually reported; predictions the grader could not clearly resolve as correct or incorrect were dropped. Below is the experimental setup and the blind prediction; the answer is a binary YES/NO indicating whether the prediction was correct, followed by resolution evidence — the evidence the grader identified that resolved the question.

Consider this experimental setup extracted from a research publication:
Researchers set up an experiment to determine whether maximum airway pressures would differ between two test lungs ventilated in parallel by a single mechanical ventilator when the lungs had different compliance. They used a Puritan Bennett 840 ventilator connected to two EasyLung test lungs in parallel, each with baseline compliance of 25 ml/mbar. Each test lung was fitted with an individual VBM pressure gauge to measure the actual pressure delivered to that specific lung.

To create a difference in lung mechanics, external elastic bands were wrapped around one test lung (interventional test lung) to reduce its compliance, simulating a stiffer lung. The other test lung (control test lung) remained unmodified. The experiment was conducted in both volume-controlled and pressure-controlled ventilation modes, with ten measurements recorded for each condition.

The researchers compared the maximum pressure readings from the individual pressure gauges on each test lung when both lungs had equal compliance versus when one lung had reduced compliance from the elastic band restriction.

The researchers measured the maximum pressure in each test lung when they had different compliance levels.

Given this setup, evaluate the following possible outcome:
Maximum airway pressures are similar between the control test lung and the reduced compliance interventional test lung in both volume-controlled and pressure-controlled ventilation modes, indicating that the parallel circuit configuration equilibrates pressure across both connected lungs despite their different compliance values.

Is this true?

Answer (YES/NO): YES